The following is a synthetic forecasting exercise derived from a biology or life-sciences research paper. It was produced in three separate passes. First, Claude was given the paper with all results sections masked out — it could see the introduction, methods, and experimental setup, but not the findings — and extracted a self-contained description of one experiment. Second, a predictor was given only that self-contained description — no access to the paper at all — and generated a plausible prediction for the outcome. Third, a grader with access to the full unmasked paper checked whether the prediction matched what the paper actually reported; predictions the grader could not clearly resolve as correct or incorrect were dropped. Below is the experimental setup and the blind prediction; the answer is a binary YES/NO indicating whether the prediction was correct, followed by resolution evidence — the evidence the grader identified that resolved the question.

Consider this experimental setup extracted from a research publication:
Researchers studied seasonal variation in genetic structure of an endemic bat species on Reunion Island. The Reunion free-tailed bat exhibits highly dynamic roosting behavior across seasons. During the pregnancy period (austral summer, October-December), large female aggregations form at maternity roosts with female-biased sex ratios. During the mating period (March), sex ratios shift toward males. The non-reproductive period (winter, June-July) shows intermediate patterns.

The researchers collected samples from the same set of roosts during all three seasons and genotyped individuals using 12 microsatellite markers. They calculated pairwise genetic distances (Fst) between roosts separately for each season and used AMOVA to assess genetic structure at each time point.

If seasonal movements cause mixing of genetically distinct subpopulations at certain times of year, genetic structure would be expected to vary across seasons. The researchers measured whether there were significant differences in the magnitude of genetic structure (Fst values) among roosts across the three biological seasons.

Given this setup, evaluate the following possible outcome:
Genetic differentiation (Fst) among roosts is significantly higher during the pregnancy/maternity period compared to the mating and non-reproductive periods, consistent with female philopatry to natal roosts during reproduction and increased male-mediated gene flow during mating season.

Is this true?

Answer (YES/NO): NO